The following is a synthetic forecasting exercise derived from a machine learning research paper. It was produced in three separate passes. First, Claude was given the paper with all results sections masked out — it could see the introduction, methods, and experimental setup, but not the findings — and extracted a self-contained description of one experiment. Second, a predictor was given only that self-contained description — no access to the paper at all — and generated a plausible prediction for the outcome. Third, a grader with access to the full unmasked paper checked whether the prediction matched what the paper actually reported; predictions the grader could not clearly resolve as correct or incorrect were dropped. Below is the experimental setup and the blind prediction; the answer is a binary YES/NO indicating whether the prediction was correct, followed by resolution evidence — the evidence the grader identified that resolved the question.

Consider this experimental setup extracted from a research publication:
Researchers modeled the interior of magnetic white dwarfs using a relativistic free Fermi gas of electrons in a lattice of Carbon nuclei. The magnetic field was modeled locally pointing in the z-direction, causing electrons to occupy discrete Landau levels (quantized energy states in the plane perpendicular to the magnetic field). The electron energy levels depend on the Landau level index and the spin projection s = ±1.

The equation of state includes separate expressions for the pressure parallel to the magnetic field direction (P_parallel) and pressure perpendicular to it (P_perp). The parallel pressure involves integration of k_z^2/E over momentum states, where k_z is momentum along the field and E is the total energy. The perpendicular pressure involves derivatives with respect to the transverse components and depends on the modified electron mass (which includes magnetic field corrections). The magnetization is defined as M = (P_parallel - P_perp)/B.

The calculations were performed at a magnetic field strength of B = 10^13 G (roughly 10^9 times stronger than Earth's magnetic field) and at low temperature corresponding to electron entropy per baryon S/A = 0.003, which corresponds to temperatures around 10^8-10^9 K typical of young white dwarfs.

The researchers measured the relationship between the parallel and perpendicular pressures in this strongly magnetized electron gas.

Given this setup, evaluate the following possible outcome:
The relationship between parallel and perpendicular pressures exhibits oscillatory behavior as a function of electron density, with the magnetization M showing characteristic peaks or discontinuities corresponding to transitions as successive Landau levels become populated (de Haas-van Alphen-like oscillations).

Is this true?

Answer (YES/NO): YES